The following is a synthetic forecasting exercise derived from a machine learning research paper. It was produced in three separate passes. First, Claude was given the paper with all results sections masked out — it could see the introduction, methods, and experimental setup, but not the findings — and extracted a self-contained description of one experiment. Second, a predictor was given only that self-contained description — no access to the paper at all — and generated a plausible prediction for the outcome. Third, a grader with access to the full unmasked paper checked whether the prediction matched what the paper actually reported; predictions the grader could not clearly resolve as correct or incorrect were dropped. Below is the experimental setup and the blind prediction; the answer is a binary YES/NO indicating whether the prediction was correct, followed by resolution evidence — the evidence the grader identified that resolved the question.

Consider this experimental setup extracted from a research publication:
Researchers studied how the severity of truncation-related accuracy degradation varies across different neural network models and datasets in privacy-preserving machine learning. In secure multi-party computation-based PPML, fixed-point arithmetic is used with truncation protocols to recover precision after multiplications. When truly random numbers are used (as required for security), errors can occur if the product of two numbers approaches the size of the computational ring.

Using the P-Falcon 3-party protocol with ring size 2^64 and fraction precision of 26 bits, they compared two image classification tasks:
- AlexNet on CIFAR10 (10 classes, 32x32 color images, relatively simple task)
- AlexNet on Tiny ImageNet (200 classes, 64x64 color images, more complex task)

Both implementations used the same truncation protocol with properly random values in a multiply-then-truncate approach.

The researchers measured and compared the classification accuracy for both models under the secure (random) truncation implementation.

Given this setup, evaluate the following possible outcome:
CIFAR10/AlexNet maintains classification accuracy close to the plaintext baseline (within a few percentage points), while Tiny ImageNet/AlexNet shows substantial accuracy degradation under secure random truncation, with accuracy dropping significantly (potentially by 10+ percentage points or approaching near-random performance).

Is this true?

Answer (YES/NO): NO